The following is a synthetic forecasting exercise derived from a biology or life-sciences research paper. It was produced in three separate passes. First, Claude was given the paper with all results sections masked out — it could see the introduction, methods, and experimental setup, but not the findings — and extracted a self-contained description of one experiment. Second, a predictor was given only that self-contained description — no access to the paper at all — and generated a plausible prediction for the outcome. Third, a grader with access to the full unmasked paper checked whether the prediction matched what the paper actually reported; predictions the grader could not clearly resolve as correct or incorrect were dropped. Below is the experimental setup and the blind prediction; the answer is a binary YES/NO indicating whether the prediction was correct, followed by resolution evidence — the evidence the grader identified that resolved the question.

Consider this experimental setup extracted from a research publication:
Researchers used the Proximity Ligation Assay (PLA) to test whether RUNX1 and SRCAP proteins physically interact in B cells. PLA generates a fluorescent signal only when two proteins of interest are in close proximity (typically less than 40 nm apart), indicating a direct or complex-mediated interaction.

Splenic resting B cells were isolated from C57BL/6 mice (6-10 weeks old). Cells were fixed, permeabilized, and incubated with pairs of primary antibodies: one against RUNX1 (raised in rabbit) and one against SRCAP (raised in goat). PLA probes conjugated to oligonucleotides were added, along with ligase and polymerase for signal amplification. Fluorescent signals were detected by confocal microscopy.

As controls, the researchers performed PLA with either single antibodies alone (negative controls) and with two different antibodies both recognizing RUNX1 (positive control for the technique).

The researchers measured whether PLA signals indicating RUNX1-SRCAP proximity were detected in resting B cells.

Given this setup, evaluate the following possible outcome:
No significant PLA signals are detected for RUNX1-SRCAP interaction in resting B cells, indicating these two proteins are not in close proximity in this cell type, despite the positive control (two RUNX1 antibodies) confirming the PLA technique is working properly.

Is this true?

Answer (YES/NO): NO